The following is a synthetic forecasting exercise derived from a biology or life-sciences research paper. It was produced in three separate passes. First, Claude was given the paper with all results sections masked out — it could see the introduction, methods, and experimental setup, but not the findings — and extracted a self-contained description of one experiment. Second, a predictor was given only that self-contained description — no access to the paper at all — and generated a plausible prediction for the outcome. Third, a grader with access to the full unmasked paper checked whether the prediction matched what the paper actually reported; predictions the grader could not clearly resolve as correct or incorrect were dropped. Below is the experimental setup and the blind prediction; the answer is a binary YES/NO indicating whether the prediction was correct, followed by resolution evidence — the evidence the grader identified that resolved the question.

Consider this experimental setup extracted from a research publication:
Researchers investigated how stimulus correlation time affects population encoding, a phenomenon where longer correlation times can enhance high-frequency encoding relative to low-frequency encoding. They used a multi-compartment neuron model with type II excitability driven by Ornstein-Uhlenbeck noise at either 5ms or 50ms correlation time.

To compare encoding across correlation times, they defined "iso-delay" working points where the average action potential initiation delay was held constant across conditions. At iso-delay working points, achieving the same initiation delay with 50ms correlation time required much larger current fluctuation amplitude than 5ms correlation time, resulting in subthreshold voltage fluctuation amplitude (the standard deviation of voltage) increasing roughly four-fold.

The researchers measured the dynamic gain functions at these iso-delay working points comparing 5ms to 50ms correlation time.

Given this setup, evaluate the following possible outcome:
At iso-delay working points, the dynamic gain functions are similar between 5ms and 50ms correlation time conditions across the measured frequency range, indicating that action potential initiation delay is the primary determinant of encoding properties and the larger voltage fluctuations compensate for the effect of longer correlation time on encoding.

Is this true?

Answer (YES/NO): NO